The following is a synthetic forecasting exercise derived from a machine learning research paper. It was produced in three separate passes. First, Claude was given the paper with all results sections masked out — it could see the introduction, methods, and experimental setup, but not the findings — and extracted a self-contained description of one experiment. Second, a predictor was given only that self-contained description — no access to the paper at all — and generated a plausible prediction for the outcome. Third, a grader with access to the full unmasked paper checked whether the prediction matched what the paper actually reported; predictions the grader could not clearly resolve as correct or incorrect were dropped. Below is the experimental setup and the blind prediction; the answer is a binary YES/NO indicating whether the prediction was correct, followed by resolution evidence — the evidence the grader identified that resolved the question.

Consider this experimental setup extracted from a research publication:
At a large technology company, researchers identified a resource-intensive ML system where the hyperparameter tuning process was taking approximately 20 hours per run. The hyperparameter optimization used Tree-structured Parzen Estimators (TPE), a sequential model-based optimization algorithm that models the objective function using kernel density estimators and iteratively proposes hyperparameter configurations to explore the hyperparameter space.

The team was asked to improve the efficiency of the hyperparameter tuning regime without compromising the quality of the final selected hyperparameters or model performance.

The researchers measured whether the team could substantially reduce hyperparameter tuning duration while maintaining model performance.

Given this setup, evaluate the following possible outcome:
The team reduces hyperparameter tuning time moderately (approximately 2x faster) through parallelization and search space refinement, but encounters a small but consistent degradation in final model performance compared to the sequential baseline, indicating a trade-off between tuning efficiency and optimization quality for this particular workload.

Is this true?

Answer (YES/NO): NO